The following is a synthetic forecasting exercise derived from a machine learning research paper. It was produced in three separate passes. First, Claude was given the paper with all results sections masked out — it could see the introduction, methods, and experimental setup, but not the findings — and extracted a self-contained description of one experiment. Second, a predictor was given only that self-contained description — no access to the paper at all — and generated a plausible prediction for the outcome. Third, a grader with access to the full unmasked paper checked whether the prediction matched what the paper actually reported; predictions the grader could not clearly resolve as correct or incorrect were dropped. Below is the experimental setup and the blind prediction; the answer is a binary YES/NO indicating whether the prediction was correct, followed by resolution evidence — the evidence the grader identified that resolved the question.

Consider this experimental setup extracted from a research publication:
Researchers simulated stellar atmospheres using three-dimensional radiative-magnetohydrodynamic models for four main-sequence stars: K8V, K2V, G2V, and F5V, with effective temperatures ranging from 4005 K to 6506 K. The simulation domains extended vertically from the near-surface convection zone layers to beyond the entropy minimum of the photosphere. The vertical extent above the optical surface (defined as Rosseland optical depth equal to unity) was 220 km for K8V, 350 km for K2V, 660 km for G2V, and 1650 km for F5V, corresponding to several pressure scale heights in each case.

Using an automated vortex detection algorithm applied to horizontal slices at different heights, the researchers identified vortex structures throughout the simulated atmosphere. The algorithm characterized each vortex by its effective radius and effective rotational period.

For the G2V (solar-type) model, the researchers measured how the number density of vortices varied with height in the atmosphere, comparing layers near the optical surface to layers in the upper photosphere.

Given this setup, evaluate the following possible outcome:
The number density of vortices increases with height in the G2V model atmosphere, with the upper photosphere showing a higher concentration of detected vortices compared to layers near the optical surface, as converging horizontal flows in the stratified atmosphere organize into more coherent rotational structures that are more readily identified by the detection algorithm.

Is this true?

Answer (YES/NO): NO